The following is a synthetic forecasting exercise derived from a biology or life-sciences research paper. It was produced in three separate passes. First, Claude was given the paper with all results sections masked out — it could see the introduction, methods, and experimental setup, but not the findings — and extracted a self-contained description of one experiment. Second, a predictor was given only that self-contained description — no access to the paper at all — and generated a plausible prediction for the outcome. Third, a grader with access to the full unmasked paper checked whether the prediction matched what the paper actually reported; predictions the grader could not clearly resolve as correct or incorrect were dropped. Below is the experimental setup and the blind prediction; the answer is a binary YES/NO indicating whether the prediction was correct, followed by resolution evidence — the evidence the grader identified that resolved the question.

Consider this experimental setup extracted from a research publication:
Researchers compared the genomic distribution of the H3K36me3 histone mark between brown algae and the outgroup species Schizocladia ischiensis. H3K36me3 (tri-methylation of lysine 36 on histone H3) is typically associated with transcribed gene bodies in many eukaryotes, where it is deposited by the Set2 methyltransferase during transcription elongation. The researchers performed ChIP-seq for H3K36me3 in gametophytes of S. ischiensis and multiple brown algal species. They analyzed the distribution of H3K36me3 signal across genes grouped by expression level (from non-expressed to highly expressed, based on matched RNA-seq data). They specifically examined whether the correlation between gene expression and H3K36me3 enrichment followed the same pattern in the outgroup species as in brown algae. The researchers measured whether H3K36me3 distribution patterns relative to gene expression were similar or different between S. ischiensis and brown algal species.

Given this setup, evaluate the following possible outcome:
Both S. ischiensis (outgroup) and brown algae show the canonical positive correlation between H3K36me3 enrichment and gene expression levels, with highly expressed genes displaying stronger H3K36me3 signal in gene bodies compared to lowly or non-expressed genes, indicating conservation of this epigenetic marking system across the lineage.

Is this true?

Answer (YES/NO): YES